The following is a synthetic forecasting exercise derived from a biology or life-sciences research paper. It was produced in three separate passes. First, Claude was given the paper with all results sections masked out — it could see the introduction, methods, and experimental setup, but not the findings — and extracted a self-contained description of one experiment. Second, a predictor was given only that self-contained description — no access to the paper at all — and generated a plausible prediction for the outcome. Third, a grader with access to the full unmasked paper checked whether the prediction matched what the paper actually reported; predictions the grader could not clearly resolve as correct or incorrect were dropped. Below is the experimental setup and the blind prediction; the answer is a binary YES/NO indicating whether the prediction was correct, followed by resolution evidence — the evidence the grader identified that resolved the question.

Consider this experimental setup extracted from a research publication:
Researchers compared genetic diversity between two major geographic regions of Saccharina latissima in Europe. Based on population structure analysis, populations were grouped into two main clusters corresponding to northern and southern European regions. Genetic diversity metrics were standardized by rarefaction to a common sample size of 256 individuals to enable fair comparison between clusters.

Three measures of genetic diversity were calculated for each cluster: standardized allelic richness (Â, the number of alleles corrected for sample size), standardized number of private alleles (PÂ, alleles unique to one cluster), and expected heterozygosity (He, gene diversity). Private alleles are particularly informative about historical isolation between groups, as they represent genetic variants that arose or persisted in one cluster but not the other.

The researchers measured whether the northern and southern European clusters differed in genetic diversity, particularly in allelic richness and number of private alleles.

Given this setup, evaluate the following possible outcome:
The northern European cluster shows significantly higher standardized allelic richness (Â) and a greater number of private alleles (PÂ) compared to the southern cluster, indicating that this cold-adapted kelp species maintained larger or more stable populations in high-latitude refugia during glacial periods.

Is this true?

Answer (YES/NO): YES